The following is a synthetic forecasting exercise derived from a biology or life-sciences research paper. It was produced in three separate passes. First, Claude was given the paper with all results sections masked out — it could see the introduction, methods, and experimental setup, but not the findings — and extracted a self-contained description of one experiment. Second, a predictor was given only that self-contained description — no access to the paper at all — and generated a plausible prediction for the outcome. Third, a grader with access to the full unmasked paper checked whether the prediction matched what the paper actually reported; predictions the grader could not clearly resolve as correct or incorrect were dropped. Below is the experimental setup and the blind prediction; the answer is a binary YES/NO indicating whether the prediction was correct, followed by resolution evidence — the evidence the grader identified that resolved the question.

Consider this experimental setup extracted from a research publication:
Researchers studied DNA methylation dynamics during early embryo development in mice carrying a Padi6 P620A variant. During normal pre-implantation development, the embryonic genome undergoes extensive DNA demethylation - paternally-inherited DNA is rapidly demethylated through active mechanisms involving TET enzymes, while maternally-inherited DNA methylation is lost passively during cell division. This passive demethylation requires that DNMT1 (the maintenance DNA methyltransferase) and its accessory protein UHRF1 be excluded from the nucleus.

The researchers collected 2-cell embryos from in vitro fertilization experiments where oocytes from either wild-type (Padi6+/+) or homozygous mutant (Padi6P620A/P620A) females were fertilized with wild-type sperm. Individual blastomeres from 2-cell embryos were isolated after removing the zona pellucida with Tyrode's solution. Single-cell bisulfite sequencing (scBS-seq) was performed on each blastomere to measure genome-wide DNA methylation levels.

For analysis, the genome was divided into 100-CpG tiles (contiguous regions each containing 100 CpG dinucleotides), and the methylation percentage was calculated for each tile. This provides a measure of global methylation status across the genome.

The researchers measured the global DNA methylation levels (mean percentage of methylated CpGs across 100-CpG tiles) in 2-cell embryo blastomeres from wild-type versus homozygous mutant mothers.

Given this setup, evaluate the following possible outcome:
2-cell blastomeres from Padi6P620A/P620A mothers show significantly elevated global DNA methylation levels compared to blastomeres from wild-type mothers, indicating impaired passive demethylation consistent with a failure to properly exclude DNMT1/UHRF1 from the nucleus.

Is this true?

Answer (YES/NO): YES